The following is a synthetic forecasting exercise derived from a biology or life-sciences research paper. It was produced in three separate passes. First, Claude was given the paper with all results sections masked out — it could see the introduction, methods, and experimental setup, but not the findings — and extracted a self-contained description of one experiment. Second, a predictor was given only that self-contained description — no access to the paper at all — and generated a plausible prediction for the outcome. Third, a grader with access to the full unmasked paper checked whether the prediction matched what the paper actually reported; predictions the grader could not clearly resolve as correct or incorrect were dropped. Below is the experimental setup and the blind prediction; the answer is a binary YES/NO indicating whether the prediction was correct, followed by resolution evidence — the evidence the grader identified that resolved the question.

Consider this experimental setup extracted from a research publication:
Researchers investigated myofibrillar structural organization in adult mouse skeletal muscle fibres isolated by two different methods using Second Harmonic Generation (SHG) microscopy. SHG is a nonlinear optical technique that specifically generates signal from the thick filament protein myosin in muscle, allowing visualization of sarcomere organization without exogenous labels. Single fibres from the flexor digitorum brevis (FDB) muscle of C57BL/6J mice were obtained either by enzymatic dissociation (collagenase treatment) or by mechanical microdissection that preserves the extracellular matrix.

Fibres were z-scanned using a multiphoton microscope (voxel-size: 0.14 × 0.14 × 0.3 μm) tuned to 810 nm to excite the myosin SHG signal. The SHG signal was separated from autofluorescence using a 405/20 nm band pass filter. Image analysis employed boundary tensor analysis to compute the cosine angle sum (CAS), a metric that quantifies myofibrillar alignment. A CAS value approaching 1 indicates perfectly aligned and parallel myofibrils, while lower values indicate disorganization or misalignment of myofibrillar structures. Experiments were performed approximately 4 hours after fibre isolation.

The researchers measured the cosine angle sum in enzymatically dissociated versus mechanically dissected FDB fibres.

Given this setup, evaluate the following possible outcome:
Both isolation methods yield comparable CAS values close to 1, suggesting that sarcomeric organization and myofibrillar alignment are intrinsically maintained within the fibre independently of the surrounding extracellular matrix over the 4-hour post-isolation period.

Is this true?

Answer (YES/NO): NO